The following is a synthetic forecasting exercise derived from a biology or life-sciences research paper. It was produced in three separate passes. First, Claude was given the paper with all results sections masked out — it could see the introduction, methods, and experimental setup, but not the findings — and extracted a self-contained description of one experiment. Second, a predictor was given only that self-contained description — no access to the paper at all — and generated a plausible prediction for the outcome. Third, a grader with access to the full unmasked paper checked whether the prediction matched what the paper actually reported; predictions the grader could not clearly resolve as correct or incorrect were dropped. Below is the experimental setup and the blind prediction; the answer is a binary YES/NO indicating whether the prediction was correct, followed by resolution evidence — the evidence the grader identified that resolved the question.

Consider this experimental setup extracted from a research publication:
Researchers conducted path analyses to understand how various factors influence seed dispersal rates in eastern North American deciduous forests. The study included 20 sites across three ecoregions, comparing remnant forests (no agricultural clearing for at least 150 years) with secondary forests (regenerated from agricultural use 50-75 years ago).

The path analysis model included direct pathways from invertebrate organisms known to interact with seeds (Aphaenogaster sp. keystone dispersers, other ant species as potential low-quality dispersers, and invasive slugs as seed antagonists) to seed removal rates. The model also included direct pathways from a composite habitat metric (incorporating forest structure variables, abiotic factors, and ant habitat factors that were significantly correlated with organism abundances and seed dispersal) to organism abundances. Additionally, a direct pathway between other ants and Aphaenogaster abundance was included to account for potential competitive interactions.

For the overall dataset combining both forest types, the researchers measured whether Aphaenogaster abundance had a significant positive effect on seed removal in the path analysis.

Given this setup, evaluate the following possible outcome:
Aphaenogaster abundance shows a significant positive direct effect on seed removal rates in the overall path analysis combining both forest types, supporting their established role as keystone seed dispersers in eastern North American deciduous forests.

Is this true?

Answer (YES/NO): YES